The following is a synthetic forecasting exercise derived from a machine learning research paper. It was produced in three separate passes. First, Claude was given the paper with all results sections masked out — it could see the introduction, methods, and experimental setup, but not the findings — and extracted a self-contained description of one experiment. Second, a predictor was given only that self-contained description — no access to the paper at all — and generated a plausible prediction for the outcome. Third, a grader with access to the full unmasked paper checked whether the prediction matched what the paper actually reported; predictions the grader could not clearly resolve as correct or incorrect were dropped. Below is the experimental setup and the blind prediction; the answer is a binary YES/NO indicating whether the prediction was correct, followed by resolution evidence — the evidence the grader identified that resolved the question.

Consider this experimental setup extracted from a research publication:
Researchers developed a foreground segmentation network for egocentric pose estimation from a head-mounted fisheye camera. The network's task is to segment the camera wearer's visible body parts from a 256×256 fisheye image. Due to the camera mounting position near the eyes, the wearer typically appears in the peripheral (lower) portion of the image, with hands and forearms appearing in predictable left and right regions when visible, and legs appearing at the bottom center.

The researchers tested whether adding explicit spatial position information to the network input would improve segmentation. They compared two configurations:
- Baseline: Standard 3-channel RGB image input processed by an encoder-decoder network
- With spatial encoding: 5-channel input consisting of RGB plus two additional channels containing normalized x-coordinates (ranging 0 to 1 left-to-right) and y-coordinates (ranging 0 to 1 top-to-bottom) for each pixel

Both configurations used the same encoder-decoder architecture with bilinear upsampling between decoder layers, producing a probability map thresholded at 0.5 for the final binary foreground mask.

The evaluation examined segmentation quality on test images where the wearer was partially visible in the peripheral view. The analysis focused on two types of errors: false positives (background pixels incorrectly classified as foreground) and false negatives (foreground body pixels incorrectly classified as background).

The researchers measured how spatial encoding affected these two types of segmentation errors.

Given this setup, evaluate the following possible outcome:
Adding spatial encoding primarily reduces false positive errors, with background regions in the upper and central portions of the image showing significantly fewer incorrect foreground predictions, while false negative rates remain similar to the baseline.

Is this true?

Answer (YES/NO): NO